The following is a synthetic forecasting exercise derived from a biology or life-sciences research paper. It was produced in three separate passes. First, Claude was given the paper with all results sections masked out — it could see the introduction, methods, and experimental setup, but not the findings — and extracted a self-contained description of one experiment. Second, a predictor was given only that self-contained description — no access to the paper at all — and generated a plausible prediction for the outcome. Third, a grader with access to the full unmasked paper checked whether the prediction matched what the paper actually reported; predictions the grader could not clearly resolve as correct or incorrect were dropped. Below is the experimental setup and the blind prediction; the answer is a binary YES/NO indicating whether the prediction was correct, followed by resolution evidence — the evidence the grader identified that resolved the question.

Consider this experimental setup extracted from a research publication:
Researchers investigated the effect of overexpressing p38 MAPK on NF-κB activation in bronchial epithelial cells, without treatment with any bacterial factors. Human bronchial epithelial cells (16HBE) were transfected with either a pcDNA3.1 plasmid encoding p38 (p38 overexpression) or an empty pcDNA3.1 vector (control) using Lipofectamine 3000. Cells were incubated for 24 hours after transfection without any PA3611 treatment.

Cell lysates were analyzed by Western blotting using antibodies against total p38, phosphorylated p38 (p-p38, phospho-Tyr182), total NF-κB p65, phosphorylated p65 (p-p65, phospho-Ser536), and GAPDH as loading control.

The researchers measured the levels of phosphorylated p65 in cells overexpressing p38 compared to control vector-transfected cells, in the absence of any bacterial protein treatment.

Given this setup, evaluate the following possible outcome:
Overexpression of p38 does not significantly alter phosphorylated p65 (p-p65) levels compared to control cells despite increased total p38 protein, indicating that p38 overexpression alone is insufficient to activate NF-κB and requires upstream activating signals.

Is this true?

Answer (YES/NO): NO